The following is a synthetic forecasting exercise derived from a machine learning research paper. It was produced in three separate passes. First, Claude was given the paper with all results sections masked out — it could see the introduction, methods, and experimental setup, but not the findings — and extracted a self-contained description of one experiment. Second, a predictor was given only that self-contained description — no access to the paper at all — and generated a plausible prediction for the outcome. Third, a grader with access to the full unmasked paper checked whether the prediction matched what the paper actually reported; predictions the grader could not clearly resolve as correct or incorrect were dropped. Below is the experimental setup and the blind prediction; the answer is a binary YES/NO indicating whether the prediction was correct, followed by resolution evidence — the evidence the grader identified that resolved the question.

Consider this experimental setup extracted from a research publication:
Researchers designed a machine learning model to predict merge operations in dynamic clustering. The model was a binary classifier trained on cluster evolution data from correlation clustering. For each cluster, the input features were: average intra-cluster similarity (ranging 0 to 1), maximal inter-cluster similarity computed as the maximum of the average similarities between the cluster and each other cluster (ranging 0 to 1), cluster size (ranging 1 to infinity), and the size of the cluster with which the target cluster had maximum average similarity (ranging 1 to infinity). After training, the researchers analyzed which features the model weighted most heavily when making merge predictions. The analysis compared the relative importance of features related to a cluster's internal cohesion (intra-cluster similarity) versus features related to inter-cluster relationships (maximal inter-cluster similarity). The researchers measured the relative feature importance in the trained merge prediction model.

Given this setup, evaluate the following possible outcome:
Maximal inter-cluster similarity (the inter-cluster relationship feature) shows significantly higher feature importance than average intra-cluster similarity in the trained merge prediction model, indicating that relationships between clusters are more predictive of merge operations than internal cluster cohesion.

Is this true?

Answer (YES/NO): YES